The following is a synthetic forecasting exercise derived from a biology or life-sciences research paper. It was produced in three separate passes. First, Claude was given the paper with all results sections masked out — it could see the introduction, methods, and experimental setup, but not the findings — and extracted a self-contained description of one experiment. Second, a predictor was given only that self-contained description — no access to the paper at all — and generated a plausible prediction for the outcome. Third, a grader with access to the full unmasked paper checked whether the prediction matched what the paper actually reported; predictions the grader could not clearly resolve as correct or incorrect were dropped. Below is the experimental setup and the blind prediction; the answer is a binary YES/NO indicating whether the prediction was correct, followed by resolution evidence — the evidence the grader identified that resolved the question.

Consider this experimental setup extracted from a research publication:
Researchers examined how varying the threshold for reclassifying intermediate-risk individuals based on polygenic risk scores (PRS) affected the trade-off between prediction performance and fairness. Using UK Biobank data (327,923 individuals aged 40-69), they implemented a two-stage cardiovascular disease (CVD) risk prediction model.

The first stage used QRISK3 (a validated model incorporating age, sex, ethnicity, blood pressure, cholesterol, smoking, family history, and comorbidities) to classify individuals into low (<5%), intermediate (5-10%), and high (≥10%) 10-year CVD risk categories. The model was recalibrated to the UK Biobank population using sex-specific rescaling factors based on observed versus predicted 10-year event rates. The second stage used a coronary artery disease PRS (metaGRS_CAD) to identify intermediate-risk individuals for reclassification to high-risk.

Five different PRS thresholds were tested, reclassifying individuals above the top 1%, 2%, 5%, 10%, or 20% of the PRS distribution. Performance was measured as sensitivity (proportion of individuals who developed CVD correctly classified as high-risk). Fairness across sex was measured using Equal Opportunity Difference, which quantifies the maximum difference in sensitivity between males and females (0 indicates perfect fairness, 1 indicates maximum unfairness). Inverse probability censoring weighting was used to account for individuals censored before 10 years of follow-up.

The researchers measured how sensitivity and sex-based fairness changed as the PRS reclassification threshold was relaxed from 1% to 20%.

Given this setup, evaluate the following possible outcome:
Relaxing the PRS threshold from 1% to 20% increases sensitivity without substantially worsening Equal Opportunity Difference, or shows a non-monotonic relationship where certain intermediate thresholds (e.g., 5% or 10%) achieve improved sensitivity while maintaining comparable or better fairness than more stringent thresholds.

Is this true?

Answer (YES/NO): YES